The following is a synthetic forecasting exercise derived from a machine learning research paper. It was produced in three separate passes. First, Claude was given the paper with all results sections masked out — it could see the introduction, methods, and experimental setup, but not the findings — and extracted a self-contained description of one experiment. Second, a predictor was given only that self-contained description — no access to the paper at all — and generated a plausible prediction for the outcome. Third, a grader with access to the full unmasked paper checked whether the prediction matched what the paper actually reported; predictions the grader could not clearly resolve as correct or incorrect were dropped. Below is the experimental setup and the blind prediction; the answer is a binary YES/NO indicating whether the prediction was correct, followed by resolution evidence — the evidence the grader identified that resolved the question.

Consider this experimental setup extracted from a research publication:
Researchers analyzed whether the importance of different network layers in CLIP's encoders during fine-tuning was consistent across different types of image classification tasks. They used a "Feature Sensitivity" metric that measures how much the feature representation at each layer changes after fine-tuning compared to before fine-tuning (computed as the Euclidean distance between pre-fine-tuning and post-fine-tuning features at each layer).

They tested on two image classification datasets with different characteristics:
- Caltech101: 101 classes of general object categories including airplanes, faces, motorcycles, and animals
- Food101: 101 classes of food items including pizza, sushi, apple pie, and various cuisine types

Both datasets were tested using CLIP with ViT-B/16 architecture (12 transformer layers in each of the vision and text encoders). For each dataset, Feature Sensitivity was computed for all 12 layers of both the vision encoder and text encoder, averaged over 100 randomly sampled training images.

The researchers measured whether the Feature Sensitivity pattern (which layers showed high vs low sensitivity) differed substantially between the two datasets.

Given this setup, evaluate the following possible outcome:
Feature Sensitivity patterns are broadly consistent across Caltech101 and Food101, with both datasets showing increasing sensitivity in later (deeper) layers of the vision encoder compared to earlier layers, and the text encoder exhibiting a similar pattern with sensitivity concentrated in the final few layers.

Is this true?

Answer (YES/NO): YES